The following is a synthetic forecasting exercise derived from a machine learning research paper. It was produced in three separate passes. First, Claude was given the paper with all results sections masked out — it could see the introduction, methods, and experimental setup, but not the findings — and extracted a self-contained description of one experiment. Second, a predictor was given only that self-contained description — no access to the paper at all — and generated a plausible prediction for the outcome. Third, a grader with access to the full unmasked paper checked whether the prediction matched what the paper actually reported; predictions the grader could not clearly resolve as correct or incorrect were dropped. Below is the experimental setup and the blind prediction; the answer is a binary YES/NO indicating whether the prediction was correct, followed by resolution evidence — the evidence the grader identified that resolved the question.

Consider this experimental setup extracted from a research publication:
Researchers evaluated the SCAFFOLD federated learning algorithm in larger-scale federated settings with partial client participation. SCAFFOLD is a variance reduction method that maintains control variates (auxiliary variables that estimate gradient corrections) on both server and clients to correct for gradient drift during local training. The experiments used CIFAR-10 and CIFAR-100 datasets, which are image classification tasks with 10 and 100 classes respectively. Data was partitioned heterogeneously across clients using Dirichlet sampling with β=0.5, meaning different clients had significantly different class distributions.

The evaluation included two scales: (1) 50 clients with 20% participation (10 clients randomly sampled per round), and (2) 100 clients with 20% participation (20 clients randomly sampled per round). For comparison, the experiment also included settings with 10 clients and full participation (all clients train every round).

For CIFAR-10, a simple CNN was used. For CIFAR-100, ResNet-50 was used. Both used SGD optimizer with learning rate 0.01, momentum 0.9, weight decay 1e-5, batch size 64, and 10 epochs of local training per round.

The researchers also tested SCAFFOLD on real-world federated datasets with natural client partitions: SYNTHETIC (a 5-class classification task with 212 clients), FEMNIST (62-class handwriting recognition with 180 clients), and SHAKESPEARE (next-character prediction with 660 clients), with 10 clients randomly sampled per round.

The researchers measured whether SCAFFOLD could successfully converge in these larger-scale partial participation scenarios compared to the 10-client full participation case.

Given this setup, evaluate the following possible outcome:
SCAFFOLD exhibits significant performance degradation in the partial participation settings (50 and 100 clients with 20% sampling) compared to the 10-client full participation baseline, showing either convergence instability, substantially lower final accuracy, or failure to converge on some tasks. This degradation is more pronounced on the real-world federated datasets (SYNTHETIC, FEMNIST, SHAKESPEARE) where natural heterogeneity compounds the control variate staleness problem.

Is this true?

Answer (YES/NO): NO